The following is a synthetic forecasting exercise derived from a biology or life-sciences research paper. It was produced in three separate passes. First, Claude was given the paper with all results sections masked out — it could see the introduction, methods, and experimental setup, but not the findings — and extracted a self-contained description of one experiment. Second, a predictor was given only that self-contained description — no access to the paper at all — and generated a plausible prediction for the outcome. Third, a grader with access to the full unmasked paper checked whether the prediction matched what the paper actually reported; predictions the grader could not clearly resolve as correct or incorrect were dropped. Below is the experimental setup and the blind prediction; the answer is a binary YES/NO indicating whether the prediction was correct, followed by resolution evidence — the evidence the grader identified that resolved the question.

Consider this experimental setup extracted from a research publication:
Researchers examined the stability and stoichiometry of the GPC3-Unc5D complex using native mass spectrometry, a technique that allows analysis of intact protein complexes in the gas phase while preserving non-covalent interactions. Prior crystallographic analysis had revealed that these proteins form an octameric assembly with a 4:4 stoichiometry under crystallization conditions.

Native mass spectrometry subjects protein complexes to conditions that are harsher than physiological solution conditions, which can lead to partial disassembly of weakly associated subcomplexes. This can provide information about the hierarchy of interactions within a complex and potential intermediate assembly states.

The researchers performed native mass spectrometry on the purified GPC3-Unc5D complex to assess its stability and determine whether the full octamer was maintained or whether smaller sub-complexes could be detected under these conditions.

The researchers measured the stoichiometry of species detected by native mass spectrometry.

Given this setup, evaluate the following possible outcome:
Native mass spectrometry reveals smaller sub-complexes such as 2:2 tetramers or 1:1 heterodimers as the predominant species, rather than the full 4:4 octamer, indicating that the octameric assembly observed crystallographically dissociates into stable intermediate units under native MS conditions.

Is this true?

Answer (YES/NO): NO